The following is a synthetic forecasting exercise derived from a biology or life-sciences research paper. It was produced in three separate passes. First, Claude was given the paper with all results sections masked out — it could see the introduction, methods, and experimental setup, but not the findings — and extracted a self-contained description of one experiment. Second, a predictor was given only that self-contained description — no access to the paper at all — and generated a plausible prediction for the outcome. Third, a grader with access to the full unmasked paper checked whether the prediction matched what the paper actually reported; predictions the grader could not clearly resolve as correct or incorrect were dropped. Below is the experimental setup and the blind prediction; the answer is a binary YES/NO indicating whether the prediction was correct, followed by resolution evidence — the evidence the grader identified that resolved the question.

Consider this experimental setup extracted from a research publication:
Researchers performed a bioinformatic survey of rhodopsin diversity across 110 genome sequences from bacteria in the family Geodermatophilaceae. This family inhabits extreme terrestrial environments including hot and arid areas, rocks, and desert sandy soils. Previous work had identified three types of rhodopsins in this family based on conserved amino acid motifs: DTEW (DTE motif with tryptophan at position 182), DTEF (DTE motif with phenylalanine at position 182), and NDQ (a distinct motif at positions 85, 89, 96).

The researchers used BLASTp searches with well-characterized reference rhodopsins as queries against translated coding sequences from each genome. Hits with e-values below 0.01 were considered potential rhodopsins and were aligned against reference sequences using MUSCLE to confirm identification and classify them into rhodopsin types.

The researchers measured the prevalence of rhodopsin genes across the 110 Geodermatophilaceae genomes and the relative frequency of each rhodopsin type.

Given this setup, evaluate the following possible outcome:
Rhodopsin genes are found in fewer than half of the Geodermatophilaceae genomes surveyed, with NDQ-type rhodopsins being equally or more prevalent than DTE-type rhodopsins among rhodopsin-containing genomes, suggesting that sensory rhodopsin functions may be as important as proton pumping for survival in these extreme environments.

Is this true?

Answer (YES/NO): NO